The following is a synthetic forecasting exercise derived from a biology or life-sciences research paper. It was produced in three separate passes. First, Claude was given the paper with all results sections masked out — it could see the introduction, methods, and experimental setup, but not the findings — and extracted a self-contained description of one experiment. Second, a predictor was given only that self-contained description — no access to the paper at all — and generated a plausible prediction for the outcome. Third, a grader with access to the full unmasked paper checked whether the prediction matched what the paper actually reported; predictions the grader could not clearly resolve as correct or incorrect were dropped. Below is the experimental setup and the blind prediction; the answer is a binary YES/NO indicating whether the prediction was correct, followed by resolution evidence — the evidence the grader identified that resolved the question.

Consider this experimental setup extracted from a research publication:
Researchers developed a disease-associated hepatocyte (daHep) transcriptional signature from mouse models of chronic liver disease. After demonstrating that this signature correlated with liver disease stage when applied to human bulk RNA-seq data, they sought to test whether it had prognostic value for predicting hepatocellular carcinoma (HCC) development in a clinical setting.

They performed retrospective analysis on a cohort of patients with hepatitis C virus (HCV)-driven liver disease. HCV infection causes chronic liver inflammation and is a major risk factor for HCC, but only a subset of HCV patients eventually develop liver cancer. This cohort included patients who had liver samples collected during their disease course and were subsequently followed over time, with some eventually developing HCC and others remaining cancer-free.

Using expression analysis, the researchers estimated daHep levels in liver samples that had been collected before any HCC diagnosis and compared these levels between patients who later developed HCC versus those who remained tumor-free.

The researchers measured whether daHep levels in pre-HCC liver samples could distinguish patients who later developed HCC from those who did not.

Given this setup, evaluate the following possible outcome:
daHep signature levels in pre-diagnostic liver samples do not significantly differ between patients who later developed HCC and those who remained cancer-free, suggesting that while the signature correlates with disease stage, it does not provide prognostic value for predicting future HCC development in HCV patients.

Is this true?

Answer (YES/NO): NO